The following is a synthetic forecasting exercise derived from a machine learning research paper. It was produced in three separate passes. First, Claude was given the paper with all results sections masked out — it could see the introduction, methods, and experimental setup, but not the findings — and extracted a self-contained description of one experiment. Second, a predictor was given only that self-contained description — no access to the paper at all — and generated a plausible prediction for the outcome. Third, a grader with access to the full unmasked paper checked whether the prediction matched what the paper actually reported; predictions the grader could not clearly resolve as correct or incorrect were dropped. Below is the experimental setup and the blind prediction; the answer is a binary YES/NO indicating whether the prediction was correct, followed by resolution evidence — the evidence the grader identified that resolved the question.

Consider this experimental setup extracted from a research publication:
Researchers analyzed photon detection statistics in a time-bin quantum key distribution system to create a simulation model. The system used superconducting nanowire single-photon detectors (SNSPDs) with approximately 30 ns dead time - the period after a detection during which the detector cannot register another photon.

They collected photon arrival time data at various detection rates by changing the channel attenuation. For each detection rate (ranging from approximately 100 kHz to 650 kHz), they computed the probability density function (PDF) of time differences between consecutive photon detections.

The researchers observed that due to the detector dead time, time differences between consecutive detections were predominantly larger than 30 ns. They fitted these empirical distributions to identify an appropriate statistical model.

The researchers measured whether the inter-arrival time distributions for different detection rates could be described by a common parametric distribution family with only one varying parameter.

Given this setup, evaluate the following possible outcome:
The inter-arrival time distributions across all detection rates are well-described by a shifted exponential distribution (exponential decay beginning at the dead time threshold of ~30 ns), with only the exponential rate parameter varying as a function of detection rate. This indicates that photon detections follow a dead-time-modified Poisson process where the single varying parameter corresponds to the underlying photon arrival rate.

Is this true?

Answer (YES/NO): NO